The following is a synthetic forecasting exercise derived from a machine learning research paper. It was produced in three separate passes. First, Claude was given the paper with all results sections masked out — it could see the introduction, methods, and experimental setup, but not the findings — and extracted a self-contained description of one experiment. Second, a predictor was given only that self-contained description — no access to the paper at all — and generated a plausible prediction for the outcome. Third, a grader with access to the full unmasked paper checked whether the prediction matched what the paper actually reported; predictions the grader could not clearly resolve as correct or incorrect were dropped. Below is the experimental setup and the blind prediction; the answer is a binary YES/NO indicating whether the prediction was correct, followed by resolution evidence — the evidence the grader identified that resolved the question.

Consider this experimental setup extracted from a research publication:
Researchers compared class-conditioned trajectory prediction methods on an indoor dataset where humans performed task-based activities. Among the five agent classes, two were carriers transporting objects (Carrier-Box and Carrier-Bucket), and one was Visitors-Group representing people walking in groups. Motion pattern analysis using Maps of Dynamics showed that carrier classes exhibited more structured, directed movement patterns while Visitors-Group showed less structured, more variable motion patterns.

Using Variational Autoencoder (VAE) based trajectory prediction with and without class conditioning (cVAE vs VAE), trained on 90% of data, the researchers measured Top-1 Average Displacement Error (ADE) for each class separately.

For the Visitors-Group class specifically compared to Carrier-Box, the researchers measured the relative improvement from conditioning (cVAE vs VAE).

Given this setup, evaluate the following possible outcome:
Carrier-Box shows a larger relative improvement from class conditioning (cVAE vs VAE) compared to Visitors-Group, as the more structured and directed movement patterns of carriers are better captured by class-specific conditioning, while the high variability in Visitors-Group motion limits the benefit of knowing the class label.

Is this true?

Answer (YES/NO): NO